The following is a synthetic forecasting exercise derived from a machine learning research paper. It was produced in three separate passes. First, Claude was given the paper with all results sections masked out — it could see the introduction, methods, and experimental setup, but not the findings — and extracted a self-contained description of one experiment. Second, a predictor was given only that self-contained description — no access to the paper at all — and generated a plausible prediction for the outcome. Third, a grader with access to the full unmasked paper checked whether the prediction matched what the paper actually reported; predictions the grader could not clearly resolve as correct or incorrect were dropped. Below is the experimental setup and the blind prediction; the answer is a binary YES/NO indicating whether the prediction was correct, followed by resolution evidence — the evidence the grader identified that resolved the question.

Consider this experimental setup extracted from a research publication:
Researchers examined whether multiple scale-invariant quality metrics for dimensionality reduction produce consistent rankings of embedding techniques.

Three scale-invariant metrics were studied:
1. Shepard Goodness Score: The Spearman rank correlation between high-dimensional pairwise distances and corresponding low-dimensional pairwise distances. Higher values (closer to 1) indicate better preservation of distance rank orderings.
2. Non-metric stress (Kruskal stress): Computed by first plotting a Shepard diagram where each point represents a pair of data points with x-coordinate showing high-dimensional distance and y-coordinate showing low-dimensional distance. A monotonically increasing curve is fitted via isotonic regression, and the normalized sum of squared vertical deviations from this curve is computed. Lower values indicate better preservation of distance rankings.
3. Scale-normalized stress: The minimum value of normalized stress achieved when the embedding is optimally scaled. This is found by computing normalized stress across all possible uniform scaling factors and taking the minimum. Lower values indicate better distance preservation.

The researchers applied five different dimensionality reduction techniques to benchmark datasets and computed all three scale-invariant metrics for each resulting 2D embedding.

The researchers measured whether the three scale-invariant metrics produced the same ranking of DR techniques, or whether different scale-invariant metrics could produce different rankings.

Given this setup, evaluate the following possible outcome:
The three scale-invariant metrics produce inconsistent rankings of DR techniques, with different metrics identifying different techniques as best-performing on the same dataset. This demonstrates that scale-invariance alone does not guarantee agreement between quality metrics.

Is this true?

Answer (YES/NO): NO